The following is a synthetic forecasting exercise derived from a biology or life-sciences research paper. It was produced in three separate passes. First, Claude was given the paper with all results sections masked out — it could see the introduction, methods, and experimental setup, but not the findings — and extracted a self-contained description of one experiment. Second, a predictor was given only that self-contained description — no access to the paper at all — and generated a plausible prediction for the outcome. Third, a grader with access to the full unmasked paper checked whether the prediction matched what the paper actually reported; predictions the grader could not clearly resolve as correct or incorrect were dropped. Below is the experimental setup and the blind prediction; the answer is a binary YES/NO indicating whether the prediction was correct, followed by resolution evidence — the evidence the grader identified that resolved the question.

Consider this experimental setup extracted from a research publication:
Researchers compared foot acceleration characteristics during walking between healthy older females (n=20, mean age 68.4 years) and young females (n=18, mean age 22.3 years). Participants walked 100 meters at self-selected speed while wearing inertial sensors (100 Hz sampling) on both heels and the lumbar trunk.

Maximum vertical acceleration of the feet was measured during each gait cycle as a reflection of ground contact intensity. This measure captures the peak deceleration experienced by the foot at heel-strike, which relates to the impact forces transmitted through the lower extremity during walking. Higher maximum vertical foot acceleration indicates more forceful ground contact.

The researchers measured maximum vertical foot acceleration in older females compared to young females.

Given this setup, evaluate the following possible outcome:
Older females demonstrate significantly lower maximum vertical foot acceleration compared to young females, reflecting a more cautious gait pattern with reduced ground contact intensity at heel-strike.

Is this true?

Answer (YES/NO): YES